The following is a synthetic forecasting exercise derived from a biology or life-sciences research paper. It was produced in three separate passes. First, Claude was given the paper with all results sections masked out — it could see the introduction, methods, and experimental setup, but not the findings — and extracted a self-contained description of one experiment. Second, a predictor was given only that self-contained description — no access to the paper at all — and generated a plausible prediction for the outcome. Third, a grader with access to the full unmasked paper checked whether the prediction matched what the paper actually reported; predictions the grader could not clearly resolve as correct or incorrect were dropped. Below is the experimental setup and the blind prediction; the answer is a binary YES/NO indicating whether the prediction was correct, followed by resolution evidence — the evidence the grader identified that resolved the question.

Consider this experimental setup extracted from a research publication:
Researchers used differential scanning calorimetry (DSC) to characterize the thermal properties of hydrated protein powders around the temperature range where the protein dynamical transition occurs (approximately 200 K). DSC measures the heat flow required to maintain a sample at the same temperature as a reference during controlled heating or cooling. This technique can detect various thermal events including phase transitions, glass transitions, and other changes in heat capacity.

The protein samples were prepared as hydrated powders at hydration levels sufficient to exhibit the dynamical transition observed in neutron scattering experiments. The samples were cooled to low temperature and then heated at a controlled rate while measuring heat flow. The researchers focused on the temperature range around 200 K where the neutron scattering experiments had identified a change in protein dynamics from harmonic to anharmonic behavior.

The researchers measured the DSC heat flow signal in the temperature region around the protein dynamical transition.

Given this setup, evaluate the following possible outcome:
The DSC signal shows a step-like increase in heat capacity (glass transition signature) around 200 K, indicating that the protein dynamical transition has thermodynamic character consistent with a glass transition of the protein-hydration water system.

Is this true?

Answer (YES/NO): YES